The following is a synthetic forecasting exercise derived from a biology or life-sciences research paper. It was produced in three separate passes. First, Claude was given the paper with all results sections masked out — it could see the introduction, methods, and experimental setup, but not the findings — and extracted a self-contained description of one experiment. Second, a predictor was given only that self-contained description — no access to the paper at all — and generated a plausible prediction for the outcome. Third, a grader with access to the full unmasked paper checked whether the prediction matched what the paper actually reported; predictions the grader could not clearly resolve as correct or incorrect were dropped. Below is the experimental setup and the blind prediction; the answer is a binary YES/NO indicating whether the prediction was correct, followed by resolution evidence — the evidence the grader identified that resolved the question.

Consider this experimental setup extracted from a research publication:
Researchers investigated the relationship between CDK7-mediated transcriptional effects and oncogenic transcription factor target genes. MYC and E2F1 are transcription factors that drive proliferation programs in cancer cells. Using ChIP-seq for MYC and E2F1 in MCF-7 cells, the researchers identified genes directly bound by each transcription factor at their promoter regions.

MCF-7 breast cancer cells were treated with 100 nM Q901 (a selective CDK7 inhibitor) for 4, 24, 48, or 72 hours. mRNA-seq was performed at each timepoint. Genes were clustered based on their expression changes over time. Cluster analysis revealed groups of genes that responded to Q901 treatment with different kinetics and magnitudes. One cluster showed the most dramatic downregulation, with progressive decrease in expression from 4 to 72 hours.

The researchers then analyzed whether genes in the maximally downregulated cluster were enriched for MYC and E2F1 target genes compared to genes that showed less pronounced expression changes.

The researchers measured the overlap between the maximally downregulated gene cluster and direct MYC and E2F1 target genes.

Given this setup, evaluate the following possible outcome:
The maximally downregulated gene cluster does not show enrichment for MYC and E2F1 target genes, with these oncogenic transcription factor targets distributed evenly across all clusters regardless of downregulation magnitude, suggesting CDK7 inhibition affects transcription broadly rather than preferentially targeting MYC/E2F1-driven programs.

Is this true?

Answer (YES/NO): NO